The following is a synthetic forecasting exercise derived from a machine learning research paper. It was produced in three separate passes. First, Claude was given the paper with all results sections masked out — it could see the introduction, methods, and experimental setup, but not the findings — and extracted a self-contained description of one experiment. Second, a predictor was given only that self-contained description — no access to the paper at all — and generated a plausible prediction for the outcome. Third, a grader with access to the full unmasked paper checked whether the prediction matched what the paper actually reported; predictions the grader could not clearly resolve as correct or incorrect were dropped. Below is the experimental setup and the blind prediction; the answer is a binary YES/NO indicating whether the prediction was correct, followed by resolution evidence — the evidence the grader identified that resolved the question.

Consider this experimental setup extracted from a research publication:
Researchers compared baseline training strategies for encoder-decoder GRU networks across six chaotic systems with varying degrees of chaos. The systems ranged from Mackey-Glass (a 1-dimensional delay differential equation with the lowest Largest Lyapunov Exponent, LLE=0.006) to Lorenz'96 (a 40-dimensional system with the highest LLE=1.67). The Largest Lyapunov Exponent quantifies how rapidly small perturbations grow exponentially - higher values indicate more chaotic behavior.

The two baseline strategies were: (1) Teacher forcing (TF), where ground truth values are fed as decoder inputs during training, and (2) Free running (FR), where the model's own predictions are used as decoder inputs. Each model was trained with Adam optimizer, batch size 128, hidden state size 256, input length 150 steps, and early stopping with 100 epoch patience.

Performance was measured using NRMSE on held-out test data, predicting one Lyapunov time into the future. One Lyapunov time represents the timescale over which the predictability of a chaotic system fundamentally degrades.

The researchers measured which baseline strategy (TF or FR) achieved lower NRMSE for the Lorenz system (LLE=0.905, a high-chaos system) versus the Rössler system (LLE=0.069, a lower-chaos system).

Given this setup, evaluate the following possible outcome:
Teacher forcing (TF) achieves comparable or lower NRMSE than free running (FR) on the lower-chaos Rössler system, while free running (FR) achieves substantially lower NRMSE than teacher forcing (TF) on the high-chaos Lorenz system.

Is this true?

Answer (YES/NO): NO